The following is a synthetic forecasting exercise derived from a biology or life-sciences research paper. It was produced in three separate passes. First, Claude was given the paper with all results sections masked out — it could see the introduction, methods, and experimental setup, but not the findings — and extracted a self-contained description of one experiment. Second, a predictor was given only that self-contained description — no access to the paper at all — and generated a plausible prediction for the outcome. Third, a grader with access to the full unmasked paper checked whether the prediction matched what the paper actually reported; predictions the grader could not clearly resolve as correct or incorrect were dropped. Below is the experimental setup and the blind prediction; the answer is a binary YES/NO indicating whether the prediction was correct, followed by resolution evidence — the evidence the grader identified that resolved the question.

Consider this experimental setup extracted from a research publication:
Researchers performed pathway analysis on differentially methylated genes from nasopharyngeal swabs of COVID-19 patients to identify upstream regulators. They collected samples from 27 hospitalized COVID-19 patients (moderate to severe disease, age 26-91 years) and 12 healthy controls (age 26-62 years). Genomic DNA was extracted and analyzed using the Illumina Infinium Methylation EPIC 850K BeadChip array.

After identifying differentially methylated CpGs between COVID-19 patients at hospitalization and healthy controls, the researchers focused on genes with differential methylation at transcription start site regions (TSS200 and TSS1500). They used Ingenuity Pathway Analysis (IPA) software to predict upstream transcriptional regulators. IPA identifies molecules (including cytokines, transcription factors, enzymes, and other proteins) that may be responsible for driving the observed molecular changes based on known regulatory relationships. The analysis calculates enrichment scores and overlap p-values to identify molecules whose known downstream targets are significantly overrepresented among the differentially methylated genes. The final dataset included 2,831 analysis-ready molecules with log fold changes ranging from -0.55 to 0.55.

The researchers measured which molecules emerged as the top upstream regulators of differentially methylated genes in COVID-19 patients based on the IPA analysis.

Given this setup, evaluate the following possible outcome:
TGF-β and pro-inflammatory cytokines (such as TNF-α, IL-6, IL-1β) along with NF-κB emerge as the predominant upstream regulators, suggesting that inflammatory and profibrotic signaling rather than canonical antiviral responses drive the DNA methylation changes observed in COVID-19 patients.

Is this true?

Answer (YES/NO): NO